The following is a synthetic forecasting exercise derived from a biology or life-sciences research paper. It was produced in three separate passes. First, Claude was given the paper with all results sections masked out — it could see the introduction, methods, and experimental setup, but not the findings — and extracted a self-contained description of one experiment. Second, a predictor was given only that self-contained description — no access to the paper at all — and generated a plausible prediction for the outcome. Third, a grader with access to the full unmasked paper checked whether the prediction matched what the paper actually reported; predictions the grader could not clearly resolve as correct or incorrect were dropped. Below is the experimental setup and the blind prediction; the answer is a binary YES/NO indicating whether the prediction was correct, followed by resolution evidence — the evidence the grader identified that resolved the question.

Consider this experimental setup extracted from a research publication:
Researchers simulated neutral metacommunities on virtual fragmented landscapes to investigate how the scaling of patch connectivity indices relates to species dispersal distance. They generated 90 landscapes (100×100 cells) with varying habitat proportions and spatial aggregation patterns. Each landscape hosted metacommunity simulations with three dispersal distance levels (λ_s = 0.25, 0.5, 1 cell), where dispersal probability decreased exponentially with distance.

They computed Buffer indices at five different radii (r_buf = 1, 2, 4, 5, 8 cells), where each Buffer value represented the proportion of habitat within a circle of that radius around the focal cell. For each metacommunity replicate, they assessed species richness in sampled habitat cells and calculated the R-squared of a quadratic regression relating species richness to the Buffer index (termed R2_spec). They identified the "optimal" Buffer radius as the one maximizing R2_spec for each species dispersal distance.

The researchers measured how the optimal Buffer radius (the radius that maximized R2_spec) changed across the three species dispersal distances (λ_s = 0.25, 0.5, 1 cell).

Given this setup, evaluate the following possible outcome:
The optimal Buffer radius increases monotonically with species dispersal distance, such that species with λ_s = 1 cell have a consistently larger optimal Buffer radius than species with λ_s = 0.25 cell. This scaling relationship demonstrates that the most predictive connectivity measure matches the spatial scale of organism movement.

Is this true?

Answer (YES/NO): YES